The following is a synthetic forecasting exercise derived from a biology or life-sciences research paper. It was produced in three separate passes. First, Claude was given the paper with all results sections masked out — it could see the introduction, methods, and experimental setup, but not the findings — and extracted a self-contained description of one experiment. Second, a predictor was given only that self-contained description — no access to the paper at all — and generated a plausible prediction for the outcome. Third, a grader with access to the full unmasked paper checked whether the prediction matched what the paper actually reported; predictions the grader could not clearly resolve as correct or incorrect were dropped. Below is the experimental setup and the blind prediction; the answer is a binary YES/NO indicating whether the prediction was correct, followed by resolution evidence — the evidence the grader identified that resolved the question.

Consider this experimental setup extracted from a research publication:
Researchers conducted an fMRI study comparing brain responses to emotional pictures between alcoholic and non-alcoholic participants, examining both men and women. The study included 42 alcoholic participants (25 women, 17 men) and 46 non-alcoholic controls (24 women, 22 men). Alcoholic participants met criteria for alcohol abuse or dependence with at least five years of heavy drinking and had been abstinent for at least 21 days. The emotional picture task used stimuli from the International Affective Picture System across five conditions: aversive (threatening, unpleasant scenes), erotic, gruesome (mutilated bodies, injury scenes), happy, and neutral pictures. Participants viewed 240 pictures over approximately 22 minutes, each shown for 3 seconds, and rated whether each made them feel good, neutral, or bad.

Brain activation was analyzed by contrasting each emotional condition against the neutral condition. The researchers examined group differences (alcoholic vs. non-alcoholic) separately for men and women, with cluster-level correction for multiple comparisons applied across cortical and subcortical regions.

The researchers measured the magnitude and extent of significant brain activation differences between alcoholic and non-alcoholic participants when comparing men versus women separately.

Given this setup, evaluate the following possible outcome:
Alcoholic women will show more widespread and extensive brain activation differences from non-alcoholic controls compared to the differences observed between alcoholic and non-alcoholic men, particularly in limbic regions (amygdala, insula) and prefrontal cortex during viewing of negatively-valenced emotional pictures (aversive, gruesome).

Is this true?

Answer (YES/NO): NO